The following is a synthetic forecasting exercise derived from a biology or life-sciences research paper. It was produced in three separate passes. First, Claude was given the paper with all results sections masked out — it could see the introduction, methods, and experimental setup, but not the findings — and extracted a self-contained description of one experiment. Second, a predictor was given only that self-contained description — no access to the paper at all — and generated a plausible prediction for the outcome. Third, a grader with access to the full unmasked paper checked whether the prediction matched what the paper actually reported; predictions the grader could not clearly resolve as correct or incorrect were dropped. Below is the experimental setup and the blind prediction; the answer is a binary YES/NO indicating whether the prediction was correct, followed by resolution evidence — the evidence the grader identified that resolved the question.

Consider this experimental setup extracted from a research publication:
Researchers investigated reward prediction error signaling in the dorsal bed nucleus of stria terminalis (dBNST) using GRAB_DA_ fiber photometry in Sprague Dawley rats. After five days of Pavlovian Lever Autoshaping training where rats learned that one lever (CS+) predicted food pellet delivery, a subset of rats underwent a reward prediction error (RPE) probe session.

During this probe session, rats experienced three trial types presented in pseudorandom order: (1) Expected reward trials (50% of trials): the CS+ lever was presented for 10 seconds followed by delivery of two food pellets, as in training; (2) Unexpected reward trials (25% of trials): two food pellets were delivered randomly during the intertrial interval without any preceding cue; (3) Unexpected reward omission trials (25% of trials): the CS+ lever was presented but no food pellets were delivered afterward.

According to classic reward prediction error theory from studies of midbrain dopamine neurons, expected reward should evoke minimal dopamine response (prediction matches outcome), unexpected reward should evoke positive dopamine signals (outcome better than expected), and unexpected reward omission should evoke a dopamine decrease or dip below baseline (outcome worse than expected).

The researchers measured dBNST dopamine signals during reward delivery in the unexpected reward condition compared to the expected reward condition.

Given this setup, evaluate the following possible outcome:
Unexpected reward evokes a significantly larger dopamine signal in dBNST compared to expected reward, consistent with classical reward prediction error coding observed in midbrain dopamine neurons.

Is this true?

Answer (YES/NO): YES